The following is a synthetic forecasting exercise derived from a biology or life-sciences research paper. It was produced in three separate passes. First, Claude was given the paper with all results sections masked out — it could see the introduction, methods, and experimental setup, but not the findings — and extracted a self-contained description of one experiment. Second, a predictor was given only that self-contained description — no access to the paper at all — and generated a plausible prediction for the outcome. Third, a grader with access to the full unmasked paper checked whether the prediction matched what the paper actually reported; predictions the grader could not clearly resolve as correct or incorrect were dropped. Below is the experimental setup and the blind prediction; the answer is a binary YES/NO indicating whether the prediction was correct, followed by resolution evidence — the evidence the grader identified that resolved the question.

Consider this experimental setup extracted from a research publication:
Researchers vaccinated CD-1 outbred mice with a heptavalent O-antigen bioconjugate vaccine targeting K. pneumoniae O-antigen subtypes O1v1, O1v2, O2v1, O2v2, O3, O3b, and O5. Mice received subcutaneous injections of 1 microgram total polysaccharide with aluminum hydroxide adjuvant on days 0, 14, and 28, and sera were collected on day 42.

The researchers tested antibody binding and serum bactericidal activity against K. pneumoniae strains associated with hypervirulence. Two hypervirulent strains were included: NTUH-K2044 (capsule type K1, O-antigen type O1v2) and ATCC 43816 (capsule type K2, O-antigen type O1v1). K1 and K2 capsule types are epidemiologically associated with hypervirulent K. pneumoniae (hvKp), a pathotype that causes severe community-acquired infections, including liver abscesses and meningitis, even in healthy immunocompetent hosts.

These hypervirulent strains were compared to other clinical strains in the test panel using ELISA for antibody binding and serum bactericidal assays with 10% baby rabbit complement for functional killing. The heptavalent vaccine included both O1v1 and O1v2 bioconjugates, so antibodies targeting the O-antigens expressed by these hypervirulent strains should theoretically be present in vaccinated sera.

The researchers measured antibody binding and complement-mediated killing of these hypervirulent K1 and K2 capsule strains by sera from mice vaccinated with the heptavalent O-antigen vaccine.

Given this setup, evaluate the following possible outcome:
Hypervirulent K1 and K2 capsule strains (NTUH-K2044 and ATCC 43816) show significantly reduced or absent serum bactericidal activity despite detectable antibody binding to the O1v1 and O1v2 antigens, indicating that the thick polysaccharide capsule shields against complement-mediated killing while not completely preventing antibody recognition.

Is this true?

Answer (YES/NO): NO